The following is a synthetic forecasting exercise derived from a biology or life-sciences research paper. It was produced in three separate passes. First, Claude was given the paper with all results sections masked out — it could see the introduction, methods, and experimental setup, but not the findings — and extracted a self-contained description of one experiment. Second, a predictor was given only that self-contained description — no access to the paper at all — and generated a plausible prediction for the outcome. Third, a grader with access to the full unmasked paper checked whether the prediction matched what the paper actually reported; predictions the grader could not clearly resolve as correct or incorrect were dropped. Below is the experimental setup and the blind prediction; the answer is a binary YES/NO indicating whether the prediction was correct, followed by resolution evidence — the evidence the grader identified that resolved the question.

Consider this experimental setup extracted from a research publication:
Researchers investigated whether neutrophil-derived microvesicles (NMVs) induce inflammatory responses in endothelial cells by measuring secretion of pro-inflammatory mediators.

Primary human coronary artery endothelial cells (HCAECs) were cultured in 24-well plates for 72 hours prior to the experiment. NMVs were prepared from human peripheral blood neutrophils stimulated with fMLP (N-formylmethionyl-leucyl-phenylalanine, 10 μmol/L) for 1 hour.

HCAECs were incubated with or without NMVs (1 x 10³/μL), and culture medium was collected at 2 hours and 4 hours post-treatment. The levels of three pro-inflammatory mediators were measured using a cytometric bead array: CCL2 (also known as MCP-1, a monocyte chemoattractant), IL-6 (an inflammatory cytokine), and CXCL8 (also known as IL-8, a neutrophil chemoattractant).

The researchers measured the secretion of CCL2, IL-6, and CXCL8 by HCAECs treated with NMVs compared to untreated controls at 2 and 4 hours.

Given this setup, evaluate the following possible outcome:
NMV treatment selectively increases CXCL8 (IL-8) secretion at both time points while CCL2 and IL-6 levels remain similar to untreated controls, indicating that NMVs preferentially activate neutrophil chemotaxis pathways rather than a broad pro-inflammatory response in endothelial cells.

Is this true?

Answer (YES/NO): NO